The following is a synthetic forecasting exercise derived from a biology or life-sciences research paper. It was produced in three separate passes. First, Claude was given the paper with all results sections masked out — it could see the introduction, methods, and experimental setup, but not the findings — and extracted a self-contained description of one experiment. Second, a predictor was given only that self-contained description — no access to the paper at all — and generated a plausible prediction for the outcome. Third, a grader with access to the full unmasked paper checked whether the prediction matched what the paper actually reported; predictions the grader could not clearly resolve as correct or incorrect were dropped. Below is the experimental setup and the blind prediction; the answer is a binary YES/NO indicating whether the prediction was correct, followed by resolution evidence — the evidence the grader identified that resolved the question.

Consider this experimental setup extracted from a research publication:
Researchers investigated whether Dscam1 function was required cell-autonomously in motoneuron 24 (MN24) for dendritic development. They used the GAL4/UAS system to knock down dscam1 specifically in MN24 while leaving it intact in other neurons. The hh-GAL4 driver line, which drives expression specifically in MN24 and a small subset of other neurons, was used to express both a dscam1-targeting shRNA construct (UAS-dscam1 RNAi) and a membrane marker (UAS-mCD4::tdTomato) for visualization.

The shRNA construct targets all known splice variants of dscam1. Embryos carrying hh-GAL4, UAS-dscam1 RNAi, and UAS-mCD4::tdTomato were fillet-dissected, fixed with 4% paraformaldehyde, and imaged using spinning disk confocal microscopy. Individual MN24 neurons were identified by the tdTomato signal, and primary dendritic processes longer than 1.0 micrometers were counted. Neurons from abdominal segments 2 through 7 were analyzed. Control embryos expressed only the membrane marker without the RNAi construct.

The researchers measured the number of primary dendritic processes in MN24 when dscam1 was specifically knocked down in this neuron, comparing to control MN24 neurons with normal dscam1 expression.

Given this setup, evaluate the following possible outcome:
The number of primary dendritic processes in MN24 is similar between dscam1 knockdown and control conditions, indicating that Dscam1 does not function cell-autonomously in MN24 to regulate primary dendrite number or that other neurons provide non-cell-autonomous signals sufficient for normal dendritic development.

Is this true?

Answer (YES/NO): NO